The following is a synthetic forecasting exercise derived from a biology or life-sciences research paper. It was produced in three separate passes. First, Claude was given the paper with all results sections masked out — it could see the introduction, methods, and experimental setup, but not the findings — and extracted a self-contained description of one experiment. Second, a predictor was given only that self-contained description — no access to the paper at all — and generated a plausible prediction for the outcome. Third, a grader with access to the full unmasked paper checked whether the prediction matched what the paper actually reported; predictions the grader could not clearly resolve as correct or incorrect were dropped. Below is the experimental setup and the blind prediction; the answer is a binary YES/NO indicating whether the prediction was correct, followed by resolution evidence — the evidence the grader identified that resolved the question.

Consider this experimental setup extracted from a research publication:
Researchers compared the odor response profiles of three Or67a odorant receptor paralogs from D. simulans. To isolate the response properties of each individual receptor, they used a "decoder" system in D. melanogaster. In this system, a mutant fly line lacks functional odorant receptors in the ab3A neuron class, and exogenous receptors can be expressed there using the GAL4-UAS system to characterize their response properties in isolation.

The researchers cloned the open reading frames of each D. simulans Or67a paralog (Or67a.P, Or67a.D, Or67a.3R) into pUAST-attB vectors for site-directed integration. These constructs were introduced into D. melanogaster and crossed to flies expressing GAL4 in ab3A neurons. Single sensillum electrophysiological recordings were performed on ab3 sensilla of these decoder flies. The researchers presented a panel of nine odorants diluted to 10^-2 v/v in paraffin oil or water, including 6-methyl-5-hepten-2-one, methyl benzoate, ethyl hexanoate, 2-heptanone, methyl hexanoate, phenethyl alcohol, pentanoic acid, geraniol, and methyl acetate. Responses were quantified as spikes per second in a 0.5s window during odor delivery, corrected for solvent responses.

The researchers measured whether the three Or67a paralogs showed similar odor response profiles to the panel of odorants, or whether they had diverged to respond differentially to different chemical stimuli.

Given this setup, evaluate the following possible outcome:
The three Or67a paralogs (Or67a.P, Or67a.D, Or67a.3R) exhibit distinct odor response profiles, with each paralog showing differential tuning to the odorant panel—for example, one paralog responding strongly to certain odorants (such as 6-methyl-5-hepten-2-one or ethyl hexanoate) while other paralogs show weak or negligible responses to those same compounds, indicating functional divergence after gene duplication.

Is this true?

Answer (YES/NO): YES